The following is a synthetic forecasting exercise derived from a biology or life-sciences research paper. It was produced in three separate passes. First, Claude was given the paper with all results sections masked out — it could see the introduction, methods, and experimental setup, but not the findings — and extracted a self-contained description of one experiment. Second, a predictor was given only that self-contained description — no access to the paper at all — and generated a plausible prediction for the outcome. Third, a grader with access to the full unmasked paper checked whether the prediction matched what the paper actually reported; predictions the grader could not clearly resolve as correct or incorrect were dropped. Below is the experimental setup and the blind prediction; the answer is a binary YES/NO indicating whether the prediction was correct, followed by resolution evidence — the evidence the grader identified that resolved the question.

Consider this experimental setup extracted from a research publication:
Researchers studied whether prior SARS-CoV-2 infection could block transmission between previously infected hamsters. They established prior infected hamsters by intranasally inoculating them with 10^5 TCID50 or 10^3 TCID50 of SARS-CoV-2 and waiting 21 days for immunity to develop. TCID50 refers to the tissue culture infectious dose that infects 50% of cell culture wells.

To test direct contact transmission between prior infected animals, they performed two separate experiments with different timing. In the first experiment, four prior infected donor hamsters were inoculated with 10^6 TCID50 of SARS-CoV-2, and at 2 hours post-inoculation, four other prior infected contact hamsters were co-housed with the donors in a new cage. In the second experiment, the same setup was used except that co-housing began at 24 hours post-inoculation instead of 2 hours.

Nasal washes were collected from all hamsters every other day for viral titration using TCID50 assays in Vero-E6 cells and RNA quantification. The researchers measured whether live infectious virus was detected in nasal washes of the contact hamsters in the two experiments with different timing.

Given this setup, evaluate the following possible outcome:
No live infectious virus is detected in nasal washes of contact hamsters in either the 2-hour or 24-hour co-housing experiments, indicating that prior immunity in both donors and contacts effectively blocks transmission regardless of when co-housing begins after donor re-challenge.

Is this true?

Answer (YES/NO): NO